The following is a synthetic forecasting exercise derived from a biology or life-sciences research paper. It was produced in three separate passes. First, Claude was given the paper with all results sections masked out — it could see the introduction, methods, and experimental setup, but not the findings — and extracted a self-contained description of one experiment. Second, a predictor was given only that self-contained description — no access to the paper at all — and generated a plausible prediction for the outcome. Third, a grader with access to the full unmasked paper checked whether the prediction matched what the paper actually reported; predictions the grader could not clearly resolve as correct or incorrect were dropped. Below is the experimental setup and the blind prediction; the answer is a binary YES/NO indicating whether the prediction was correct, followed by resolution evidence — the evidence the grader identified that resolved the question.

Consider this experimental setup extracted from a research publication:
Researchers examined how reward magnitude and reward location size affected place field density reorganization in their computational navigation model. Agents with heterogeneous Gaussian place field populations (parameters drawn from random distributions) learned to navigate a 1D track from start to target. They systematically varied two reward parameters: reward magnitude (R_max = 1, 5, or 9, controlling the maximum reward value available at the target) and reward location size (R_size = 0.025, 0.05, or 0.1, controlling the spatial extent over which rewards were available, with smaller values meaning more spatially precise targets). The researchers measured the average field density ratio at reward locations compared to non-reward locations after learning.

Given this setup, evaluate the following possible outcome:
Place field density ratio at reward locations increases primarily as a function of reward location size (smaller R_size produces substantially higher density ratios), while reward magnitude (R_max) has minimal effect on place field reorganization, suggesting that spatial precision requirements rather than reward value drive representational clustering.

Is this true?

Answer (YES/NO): NO